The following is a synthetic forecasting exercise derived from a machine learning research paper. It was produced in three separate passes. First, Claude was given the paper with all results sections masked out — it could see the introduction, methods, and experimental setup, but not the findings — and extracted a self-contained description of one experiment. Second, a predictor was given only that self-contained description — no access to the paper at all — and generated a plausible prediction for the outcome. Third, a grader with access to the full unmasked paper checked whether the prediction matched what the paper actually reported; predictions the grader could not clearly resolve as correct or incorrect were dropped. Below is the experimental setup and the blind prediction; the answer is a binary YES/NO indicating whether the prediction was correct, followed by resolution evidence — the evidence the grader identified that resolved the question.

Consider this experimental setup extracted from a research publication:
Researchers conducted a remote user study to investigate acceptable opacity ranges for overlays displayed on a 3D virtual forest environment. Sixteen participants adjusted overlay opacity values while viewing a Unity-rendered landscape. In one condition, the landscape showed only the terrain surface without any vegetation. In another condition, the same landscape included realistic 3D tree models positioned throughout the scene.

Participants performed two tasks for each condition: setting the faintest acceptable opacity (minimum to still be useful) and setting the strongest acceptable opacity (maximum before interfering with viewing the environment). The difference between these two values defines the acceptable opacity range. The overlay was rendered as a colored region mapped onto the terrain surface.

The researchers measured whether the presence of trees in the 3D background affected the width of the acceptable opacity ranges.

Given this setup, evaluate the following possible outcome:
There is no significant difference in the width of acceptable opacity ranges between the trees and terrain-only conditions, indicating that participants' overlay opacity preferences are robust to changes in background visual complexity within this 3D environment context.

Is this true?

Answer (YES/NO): YES